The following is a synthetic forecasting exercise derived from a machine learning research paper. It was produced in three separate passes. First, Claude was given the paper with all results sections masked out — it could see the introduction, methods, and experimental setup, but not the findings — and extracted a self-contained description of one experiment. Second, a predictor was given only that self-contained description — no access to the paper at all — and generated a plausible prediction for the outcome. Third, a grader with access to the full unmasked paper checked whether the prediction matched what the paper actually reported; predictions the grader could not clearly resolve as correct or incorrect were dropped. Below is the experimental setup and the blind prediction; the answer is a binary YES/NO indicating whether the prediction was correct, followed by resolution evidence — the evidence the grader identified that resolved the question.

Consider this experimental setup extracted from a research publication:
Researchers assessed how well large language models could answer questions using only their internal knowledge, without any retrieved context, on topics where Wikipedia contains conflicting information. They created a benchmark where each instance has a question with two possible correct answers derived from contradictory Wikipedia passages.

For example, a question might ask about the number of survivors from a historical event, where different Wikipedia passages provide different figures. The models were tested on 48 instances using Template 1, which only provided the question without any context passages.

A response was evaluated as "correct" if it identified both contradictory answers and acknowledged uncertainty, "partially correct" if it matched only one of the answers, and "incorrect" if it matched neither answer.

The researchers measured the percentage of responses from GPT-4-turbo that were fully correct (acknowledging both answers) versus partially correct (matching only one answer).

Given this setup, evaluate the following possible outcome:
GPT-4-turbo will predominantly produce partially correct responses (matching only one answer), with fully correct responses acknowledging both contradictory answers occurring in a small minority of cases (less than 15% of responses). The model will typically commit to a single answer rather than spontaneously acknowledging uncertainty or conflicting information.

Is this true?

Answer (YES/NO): YES